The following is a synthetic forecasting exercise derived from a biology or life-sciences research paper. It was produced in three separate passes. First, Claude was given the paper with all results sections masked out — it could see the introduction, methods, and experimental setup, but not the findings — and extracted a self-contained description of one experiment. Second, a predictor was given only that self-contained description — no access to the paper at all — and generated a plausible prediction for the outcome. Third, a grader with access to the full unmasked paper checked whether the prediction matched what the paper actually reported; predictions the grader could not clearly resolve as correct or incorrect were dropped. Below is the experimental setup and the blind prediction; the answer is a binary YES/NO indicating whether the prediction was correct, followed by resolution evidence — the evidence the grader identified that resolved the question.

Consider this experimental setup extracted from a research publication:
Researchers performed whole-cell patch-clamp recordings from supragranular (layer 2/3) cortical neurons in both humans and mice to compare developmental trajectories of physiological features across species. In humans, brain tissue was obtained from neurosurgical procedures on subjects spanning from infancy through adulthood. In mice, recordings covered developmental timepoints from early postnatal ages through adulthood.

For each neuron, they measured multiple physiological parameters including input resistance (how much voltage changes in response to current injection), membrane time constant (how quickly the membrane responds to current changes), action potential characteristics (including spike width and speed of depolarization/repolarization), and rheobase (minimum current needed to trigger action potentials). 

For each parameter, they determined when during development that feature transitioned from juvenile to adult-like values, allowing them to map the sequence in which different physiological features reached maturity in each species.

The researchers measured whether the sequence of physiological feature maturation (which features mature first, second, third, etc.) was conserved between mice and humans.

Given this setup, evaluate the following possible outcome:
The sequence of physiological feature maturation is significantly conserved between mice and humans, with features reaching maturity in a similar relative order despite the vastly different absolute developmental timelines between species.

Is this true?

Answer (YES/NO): YES